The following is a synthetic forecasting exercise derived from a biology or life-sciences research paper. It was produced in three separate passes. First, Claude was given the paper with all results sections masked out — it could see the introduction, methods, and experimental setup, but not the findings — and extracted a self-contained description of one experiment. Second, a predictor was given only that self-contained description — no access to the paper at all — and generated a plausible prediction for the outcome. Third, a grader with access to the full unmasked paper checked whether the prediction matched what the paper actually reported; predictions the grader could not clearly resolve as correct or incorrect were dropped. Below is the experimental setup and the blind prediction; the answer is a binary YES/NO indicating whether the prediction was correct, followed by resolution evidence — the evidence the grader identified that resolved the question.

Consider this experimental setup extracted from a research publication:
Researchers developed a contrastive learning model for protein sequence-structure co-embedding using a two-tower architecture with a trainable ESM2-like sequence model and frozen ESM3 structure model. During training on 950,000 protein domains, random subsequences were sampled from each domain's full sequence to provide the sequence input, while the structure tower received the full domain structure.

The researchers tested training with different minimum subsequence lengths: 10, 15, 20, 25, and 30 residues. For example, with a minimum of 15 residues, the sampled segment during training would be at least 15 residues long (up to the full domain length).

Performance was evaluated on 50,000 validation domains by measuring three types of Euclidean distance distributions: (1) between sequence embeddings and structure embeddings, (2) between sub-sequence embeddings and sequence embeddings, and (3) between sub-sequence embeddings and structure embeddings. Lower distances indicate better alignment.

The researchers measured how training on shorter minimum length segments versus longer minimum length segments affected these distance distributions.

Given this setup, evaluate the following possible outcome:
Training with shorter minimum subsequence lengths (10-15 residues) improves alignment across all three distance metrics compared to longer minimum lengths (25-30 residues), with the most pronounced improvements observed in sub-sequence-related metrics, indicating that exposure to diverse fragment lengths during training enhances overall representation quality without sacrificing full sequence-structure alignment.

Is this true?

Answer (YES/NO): NO